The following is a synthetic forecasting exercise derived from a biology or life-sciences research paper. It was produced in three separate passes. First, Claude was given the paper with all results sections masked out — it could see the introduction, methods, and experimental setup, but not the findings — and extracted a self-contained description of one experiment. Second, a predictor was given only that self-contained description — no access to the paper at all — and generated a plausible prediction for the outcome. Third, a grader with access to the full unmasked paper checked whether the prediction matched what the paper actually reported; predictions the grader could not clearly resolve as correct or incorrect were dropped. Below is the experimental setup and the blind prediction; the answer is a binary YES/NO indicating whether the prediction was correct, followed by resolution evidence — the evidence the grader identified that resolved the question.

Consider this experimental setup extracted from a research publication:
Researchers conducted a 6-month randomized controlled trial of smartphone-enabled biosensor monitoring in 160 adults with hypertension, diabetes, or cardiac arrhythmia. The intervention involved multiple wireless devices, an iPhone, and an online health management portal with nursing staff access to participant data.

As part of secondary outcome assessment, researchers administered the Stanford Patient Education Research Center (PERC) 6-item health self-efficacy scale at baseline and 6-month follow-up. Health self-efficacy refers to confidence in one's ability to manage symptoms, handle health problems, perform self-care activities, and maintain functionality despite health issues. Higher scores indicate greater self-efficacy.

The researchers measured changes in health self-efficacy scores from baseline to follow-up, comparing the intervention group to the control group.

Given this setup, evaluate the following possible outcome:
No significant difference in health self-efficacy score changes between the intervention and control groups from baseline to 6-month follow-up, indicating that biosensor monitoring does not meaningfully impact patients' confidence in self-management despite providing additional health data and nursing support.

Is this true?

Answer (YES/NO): YES